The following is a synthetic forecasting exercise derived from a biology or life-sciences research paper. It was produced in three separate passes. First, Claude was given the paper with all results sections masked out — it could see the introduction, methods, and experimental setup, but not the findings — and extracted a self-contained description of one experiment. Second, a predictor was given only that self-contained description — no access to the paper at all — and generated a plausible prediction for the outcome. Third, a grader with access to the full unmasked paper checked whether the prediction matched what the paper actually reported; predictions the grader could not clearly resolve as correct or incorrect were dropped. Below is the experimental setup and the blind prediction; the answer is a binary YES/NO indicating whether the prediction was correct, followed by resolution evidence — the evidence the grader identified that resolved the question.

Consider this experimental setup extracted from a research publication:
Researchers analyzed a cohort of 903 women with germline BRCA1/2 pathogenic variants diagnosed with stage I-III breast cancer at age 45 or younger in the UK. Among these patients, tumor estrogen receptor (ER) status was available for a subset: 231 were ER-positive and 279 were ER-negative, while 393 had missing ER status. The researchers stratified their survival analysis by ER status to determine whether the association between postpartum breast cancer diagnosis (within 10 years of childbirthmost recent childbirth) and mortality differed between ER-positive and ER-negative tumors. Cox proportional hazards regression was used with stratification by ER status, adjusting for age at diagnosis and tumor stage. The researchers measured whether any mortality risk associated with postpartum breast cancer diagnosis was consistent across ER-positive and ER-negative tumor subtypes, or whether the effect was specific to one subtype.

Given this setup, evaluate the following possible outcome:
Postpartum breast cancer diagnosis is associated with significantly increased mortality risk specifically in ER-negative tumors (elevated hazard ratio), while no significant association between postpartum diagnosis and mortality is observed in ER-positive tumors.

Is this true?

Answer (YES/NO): NO